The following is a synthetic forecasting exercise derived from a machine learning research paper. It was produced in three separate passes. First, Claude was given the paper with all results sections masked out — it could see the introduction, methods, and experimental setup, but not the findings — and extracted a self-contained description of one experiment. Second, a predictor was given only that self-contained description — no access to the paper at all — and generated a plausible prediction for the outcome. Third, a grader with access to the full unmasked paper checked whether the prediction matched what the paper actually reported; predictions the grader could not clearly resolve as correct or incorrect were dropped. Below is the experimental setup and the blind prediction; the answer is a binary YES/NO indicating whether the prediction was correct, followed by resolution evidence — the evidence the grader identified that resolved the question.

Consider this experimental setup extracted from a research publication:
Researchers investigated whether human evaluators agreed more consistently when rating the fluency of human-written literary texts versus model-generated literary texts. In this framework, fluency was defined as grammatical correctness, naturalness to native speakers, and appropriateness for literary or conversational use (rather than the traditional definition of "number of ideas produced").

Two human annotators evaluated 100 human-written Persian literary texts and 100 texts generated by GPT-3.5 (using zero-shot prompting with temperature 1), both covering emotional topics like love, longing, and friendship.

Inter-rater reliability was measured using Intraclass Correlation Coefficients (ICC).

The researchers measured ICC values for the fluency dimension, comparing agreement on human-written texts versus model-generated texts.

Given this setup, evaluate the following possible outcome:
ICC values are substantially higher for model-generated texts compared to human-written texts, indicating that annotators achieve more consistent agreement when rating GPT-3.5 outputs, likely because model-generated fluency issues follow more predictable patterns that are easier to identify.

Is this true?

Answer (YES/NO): YES